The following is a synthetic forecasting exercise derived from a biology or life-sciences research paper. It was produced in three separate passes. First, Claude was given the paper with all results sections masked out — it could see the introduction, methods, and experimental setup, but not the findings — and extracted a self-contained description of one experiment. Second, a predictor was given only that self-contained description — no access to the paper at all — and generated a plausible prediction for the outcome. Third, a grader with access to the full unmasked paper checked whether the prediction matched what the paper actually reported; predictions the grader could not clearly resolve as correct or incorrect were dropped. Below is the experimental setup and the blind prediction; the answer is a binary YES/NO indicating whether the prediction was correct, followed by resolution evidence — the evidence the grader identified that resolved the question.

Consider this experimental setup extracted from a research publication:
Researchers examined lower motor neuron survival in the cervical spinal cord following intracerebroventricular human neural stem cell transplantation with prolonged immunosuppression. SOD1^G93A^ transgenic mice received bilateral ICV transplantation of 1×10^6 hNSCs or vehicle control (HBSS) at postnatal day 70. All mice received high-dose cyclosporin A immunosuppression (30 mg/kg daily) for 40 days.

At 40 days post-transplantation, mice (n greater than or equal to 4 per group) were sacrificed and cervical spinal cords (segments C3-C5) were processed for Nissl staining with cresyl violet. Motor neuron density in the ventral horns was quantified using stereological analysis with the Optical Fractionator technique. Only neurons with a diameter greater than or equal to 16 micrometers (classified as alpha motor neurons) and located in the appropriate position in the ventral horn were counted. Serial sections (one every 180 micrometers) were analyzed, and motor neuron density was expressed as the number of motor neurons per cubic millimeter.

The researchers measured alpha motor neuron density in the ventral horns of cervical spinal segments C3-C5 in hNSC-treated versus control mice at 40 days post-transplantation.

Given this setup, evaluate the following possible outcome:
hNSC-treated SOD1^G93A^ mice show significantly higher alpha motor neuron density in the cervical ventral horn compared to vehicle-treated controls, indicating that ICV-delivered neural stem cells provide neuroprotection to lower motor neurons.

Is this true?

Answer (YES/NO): NO